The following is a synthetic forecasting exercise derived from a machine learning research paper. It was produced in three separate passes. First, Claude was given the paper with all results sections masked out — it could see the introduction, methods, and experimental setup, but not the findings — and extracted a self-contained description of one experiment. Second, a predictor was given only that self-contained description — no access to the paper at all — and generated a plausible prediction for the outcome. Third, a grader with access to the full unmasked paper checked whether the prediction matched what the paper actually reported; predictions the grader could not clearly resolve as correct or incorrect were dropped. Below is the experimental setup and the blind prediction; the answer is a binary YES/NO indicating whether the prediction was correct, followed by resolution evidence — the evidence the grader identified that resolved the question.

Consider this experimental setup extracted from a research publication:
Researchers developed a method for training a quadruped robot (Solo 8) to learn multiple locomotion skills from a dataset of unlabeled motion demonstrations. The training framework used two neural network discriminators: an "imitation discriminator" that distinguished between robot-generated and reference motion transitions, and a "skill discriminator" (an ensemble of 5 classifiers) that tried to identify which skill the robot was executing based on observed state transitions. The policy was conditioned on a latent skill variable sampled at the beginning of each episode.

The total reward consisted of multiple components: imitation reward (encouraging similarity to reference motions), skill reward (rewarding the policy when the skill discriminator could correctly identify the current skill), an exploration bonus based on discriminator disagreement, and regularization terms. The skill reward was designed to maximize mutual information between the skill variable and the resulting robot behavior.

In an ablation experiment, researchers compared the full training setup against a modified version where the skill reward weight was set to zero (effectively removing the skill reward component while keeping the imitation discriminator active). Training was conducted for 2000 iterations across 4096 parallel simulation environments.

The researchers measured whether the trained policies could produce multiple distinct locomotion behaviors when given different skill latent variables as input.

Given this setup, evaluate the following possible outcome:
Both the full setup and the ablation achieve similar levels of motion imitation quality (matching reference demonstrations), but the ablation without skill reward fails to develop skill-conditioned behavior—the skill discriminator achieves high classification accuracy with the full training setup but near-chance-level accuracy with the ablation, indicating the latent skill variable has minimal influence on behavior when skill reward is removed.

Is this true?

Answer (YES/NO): NO